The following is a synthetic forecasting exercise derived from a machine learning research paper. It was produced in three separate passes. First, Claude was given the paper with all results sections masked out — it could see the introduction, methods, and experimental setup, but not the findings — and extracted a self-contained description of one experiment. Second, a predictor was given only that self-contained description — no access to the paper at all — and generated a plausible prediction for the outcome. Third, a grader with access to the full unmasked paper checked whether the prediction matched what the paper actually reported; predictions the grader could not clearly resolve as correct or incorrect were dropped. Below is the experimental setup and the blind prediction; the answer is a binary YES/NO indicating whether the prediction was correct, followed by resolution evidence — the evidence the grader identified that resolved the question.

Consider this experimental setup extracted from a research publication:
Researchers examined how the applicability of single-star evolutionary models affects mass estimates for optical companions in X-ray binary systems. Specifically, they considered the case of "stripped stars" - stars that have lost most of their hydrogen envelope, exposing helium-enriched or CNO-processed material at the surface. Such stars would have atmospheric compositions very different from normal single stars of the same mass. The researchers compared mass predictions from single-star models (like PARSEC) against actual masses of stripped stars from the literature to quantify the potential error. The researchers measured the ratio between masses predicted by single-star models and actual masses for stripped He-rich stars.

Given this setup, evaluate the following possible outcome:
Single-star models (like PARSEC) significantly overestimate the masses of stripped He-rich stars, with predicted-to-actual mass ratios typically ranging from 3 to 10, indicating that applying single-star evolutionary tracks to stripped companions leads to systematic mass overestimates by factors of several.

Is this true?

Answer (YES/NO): YES